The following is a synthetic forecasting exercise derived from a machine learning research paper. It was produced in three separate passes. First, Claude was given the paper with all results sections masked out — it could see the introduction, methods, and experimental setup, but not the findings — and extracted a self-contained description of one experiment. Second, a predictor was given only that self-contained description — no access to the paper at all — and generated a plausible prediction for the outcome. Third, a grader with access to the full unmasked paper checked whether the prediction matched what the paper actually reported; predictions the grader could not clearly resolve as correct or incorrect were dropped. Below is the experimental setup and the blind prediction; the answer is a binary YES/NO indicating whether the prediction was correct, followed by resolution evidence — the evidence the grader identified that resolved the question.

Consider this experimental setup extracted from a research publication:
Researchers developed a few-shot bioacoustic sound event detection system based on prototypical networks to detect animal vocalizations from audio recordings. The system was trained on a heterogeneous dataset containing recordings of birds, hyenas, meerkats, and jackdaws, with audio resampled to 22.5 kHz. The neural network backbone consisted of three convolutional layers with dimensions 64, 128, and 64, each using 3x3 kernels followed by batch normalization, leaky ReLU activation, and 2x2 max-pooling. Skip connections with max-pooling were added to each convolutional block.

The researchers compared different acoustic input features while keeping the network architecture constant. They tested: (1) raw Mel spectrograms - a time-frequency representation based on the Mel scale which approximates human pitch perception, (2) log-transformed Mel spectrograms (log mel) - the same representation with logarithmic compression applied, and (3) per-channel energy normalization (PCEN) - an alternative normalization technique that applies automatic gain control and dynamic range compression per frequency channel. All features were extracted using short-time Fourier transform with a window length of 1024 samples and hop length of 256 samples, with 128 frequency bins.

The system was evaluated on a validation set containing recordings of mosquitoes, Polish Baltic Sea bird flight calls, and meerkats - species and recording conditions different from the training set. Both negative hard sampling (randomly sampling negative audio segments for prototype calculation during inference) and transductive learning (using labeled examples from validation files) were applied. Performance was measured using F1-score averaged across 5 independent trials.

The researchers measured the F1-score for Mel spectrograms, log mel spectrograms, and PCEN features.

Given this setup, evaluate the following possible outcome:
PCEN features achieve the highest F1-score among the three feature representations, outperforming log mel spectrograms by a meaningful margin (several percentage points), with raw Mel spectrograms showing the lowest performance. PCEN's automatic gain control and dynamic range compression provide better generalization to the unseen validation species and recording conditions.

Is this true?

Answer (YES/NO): NO